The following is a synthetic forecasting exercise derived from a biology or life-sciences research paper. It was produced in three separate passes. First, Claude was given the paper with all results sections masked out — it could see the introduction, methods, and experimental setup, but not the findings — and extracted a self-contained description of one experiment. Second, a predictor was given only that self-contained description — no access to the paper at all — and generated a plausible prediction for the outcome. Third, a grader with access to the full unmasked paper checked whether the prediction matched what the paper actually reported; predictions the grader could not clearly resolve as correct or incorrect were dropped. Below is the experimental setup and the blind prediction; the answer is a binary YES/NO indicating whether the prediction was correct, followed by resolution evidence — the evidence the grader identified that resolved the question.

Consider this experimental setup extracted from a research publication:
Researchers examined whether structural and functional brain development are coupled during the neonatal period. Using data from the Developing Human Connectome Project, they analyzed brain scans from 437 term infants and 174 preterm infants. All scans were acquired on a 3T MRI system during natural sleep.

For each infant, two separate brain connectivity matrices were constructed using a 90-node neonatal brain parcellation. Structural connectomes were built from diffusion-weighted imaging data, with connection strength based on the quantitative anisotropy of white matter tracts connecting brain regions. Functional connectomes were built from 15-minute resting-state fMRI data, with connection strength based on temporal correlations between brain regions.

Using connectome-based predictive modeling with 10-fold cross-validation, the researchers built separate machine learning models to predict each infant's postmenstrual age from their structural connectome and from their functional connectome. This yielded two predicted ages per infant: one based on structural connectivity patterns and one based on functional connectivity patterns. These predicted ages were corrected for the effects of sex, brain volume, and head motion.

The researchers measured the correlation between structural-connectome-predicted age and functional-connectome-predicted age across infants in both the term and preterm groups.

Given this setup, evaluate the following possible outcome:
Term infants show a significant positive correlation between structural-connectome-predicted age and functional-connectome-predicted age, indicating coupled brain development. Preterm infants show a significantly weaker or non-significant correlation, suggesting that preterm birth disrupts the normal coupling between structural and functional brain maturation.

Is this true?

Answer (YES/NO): NO